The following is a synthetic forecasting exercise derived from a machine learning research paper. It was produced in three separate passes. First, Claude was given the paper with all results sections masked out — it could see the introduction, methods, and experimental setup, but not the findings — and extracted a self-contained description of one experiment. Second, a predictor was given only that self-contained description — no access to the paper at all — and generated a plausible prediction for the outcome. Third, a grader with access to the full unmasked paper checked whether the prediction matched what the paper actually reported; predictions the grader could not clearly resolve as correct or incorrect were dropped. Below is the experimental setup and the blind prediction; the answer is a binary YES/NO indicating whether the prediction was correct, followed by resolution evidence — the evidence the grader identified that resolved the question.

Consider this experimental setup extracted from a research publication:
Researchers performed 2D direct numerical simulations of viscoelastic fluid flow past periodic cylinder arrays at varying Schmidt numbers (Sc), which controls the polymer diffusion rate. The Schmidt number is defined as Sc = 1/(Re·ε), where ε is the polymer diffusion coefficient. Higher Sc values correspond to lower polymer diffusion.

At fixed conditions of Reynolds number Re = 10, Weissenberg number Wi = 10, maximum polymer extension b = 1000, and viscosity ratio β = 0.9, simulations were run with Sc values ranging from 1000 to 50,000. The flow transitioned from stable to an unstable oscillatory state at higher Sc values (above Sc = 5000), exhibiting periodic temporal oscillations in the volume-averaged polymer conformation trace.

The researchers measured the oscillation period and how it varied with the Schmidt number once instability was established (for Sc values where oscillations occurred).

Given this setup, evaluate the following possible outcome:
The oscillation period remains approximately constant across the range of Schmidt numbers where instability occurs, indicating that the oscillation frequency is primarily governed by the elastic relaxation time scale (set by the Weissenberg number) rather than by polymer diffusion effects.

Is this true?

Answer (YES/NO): YES